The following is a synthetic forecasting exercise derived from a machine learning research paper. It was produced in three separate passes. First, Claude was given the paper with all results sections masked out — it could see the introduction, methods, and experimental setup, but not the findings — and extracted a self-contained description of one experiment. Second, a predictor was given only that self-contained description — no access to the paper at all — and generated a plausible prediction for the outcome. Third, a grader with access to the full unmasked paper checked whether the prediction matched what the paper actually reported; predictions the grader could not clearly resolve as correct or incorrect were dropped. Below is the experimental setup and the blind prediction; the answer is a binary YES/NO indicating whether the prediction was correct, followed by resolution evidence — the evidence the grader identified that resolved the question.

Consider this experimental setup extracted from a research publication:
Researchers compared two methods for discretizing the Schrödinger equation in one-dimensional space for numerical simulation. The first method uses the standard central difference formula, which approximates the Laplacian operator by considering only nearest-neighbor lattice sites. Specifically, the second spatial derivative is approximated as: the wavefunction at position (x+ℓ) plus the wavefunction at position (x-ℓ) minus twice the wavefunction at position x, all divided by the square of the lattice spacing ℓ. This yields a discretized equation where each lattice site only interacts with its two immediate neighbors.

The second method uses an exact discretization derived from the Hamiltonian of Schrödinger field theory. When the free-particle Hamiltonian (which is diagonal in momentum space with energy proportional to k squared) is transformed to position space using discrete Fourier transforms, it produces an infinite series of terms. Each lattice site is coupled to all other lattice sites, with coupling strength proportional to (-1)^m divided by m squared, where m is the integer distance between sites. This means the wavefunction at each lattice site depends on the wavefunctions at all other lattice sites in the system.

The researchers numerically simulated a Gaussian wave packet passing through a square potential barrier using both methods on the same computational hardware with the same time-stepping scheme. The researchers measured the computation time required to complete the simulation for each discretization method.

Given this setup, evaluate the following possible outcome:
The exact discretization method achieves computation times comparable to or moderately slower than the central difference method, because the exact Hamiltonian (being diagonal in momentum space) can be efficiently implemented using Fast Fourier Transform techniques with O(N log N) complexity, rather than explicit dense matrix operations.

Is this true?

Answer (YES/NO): NO